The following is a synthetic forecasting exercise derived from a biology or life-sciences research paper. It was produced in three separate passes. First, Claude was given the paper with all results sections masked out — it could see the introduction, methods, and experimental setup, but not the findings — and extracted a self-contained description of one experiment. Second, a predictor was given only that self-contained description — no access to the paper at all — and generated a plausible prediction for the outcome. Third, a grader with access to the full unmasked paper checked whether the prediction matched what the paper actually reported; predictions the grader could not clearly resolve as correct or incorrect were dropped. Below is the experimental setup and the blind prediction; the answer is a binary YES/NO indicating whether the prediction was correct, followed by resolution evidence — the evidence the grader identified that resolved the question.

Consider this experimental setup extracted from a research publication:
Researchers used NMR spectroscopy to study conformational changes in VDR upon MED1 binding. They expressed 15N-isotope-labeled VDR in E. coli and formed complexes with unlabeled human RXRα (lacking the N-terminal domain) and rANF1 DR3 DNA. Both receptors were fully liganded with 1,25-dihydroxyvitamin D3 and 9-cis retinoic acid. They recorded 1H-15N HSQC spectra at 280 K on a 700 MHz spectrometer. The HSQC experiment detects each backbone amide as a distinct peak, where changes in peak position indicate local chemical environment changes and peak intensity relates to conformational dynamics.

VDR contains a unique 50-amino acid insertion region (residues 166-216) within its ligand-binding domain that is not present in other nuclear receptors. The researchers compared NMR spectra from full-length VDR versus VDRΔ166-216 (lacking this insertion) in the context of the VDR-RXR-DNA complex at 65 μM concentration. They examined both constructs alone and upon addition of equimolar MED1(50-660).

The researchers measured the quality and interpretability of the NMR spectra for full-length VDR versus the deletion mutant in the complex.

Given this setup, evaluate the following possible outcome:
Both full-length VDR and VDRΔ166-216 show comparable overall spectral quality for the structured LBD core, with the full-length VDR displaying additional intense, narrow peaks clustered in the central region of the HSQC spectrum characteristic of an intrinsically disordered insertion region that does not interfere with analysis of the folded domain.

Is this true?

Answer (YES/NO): NO